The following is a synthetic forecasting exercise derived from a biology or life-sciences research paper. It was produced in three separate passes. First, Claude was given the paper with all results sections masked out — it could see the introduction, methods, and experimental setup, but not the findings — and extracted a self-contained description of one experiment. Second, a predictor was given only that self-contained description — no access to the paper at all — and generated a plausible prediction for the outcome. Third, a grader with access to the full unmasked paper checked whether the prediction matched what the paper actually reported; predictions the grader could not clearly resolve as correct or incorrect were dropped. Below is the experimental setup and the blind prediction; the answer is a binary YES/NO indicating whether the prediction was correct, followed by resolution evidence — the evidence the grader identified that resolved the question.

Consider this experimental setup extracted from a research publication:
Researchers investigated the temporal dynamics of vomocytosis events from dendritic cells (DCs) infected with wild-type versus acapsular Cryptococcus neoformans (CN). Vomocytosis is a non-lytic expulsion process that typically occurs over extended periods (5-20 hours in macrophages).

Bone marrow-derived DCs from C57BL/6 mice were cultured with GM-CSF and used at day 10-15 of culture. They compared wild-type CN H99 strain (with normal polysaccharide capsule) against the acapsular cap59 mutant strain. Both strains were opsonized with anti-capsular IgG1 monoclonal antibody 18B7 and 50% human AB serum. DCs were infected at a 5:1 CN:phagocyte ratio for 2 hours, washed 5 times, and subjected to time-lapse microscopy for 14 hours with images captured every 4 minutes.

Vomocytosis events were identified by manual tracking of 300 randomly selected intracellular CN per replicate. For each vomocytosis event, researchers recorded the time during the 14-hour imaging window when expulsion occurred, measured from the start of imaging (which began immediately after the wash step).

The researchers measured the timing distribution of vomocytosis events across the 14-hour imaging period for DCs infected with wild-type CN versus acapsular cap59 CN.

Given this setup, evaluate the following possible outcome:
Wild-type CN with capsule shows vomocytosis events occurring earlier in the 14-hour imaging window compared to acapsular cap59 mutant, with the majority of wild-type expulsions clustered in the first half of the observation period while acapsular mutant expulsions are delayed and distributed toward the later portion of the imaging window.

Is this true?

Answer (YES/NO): NO